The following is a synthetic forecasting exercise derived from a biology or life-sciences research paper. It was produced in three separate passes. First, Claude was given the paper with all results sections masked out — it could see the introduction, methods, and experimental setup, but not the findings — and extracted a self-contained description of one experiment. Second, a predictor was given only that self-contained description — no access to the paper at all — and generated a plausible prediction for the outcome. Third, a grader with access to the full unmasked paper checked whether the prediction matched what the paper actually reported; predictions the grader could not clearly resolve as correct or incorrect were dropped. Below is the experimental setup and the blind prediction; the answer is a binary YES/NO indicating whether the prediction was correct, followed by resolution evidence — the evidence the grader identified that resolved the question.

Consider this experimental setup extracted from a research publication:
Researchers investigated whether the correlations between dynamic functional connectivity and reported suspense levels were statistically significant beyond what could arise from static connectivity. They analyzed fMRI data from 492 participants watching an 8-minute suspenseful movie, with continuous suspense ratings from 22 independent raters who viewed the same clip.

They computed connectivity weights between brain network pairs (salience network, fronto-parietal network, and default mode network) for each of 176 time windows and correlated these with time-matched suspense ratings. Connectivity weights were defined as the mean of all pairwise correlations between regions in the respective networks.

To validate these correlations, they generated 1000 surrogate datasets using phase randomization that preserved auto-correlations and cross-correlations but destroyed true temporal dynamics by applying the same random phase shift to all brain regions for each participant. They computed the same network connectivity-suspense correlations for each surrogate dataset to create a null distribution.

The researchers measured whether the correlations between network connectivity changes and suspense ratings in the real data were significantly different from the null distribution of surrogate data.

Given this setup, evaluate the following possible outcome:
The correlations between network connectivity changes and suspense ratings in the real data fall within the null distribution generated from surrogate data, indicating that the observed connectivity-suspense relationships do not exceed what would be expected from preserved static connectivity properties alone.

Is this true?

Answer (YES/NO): NO